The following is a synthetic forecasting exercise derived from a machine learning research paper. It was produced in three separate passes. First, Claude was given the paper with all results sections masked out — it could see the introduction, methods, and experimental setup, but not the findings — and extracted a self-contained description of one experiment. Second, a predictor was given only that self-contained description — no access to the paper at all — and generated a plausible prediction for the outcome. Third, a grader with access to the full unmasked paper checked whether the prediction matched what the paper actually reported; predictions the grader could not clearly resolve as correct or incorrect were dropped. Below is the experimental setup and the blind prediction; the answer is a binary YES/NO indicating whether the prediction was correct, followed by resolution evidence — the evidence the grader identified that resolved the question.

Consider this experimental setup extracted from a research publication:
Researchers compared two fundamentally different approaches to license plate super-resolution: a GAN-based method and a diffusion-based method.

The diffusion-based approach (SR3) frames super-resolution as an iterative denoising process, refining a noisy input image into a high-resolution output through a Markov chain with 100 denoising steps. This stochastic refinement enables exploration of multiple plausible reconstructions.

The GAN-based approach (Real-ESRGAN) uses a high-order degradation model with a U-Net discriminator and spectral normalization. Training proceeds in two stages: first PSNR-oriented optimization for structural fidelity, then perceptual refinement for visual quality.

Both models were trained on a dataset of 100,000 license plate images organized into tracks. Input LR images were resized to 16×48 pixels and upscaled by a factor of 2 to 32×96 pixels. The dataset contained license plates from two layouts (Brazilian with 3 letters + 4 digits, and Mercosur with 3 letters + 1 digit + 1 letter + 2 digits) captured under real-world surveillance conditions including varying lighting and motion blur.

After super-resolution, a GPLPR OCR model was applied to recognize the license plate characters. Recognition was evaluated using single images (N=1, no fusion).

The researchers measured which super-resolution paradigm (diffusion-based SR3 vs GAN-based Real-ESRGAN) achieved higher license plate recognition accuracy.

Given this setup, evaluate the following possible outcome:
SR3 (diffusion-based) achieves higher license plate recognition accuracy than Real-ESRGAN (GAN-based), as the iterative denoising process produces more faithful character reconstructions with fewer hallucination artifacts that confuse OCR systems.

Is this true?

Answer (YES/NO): NO